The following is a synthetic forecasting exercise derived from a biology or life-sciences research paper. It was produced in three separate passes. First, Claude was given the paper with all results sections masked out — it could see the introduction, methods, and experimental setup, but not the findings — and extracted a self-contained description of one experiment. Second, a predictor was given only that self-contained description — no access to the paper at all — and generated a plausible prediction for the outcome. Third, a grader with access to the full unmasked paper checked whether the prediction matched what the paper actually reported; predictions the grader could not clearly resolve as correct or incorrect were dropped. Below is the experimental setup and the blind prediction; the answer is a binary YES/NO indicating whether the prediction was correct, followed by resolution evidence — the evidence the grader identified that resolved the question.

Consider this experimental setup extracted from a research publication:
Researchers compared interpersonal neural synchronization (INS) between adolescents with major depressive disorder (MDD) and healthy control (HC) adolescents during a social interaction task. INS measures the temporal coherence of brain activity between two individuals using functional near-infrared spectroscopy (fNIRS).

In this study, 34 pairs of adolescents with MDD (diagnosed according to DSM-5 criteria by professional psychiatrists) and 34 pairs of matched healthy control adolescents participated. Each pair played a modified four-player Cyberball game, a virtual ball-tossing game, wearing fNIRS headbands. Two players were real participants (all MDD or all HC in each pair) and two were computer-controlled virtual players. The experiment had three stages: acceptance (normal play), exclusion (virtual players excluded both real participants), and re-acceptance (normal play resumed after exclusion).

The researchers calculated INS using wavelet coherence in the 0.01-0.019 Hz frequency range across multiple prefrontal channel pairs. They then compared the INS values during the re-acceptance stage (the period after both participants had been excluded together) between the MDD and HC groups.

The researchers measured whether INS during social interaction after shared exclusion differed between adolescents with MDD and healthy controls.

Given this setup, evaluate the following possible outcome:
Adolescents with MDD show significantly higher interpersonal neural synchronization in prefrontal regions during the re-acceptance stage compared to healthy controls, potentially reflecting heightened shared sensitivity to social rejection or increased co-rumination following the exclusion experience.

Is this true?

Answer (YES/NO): YES